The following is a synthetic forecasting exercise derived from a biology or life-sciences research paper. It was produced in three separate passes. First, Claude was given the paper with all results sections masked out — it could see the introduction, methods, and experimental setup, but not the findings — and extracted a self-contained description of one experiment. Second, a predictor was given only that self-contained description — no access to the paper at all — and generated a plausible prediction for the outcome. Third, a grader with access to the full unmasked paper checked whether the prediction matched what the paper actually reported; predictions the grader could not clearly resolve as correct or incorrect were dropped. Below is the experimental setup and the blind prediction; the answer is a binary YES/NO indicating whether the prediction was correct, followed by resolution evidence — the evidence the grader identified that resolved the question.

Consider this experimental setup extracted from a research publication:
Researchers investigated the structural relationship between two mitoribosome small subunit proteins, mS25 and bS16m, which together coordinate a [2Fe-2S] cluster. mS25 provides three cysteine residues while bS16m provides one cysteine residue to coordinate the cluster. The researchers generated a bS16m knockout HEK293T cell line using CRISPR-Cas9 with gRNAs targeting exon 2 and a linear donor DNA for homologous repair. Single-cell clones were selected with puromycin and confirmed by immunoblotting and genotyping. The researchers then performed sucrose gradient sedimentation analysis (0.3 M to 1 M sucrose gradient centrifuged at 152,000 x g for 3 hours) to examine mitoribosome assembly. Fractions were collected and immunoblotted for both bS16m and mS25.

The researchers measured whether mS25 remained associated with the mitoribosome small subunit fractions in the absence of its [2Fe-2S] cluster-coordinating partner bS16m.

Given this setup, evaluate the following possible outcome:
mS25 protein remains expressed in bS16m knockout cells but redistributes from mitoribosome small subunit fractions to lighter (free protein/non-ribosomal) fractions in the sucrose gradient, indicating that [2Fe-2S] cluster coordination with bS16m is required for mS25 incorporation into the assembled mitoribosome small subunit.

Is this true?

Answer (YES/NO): NO